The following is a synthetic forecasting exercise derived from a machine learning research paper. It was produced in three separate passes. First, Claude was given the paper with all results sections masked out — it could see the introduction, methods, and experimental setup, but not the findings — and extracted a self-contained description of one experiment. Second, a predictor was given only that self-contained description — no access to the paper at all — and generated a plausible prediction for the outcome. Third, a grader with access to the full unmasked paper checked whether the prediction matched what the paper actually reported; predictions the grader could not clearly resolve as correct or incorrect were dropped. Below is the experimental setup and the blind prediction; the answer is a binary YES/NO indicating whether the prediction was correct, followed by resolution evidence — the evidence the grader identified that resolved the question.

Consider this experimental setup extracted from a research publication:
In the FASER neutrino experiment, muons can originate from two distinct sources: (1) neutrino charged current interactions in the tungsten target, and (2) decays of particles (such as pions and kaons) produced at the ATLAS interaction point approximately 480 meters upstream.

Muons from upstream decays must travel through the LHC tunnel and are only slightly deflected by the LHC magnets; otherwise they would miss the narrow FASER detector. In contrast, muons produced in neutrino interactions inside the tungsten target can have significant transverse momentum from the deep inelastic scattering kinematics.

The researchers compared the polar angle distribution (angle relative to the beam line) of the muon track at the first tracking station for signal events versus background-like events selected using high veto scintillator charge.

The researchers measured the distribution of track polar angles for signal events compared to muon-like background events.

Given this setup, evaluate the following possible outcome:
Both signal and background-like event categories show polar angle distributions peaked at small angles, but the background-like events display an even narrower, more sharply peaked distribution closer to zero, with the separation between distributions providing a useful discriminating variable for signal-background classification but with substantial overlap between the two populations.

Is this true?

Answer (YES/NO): NO